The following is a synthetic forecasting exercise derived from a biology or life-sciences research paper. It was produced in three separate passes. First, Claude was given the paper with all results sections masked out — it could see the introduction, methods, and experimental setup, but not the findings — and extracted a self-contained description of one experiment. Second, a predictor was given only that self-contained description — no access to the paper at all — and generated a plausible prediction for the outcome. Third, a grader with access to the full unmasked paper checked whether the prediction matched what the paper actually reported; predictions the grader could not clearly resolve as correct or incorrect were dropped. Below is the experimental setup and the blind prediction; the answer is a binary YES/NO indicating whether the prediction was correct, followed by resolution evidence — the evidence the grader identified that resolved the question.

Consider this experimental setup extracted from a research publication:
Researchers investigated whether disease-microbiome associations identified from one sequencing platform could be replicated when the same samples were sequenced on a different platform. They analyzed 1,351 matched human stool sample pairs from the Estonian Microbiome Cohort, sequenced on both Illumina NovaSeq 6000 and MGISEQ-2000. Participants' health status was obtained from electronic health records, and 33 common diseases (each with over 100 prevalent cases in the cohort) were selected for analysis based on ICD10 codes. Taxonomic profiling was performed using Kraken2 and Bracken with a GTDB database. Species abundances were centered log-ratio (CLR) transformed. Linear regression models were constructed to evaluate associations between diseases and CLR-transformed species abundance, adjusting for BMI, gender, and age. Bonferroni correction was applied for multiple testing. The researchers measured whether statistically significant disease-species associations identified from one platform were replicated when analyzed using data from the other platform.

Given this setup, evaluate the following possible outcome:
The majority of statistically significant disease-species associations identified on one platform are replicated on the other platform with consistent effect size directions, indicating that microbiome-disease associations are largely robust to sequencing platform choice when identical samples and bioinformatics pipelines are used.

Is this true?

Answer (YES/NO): YES